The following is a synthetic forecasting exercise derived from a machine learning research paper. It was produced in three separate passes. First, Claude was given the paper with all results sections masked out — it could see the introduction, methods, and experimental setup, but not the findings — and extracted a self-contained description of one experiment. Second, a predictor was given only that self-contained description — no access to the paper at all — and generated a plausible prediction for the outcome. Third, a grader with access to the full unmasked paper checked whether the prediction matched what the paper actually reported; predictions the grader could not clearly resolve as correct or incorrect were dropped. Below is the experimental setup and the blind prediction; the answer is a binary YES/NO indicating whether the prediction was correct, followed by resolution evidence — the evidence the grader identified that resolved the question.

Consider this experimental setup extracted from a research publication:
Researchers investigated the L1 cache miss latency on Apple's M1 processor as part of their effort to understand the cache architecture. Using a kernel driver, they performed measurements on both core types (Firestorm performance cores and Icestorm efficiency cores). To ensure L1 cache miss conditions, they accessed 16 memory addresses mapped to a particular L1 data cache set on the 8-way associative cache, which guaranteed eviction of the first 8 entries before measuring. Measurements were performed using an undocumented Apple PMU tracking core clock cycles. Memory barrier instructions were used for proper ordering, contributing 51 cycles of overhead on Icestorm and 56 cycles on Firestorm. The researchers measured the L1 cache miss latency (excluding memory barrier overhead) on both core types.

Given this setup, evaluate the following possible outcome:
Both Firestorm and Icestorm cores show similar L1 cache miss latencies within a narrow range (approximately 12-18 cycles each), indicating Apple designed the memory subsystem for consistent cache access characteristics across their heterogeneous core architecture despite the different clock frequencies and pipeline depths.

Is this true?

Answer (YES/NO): YES